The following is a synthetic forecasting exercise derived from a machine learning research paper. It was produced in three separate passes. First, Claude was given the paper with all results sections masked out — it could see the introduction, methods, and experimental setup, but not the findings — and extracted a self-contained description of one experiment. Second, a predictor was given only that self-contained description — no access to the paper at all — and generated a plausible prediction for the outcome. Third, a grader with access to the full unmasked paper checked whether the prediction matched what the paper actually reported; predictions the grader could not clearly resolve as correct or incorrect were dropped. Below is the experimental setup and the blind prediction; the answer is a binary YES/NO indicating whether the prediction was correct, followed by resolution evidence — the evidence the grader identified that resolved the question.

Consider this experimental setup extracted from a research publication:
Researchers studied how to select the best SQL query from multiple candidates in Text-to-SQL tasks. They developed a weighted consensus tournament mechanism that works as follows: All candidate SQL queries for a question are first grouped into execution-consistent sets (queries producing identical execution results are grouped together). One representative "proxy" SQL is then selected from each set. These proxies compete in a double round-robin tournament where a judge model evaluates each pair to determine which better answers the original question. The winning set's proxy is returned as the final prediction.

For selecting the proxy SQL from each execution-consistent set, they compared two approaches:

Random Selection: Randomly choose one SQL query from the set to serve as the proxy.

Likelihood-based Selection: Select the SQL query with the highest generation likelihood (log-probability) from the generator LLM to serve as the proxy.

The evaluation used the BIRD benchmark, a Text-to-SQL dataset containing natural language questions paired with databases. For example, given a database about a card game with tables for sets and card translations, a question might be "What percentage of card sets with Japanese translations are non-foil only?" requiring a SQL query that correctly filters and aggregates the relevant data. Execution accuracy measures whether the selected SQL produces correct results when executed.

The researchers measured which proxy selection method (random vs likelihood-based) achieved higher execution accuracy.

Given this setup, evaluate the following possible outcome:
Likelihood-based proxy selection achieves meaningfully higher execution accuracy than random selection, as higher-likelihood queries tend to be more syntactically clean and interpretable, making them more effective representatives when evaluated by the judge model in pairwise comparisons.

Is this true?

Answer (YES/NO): NO